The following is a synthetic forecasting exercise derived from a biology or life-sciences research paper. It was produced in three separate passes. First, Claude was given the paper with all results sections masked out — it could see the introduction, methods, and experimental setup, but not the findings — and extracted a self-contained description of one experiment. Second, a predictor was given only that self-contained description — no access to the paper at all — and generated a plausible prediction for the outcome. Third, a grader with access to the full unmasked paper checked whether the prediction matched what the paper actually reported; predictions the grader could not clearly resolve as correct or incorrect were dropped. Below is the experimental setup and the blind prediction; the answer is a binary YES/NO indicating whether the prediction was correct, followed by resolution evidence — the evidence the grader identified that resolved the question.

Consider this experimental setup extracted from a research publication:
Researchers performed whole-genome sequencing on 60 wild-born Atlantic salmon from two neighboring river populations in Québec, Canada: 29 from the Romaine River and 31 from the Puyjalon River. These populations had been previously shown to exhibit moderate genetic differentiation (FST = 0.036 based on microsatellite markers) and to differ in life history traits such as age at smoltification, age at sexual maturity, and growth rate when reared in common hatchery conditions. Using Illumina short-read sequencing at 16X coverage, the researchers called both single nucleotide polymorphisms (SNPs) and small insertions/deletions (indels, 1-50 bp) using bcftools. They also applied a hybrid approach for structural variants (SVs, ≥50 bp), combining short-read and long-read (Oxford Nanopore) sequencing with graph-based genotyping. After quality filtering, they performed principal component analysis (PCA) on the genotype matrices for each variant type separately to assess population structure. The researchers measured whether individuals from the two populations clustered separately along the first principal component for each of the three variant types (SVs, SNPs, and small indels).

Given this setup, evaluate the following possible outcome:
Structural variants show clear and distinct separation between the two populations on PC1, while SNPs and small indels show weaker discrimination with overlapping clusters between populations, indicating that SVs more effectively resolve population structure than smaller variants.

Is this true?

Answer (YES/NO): NO